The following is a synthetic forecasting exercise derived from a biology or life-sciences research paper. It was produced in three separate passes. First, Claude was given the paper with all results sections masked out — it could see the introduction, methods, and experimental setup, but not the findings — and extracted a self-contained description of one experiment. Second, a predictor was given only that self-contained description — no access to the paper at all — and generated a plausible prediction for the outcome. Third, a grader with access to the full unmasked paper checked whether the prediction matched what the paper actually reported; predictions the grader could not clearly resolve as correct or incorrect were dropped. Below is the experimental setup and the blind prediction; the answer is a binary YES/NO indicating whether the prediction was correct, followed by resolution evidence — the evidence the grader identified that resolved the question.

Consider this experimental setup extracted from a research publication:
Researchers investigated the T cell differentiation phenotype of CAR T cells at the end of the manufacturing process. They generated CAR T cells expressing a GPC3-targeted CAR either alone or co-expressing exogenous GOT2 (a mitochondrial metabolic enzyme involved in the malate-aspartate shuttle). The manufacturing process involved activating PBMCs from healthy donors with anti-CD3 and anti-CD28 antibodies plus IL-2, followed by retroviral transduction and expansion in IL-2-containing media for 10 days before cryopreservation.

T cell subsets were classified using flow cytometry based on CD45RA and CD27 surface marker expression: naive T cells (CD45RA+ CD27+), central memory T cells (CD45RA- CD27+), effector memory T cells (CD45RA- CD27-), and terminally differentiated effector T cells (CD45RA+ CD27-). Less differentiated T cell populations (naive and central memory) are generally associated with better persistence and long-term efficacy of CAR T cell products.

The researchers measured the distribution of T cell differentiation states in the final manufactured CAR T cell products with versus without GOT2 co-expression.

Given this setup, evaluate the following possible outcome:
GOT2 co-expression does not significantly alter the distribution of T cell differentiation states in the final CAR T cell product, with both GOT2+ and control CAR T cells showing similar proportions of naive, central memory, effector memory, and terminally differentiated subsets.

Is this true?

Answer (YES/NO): NO